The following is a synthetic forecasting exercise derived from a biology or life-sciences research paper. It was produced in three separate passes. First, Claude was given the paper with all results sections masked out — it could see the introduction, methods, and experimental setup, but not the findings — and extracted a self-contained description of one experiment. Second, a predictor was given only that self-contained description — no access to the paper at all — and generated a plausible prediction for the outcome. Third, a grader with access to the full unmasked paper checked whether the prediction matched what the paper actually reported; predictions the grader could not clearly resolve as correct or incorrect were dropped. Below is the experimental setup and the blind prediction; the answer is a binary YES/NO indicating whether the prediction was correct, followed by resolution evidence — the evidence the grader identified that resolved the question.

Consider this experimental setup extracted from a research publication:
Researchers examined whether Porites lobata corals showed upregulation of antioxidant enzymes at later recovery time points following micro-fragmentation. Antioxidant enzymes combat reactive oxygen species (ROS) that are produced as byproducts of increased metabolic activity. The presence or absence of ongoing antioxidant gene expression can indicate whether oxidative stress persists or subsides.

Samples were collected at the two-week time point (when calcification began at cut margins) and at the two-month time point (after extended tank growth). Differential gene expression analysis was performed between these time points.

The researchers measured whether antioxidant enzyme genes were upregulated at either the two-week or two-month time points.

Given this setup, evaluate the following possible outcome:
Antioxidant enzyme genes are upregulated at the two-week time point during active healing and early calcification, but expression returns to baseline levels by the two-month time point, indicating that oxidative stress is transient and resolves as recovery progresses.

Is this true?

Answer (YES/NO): NO